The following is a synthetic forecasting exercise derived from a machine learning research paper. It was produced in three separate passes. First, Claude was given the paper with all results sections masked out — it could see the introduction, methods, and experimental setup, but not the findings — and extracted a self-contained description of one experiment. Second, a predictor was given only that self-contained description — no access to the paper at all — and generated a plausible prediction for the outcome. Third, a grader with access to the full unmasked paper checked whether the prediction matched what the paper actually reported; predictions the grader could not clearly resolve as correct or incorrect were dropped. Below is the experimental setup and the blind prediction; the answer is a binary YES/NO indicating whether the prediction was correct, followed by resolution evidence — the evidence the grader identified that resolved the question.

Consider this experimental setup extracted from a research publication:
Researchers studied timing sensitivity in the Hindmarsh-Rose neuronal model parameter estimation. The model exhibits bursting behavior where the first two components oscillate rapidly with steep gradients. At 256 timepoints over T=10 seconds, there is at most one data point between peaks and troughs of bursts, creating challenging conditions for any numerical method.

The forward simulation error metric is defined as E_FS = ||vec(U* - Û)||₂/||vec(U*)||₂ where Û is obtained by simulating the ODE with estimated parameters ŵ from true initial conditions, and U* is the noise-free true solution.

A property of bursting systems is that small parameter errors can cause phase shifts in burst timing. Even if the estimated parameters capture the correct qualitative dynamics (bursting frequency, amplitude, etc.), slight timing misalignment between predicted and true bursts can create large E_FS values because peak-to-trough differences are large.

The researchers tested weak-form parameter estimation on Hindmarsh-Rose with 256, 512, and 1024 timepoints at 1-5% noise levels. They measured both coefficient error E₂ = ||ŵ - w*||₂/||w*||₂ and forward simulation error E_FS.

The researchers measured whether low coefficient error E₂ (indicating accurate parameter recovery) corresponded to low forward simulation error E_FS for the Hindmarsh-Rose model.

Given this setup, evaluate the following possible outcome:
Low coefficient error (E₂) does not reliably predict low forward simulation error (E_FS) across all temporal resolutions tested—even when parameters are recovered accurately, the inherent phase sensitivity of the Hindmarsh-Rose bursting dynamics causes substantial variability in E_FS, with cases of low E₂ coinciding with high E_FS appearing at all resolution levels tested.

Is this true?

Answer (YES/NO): YES